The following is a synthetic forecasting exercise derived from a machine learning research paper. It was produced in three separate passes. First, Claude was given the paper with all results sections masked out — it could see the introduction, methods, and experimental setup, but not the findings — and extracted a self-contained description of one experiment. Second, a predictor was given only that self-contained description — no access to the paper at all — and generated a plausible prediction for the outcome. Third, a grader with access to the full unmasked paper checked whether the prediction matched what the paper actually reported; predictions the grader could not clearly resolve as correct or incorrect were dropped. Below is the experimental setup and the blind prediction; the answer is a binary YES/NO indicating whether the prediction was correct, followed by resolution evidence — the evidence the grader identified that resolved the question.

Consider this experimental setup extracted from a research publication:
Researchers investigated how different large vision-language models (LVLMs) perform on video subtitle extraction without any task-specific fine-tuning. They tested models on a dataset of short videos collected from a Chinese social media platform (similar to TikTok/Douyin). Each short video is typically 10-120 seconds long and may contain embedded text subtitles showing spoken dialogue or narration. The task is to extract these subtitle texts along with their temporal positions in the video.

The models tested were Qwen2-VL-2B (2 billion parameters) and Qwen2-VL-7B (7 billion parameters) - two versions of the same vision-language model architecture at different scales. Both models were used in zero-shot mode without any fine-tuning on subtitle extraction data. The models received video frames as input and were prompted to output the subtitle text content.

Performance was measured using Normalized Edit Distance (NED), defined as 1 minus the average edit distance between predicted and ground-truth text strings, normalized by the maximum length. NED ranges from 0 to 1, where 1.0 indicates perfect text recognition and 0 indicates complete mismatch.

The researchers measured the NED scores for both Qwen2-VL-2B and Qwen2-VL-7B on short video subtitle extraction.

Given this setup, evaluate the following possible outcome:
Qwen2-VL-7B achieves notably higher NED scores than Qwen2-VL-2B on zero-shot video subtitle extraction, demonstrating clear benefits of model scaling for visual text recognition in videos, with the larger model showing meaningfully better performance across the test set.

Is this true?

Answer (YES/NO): YES